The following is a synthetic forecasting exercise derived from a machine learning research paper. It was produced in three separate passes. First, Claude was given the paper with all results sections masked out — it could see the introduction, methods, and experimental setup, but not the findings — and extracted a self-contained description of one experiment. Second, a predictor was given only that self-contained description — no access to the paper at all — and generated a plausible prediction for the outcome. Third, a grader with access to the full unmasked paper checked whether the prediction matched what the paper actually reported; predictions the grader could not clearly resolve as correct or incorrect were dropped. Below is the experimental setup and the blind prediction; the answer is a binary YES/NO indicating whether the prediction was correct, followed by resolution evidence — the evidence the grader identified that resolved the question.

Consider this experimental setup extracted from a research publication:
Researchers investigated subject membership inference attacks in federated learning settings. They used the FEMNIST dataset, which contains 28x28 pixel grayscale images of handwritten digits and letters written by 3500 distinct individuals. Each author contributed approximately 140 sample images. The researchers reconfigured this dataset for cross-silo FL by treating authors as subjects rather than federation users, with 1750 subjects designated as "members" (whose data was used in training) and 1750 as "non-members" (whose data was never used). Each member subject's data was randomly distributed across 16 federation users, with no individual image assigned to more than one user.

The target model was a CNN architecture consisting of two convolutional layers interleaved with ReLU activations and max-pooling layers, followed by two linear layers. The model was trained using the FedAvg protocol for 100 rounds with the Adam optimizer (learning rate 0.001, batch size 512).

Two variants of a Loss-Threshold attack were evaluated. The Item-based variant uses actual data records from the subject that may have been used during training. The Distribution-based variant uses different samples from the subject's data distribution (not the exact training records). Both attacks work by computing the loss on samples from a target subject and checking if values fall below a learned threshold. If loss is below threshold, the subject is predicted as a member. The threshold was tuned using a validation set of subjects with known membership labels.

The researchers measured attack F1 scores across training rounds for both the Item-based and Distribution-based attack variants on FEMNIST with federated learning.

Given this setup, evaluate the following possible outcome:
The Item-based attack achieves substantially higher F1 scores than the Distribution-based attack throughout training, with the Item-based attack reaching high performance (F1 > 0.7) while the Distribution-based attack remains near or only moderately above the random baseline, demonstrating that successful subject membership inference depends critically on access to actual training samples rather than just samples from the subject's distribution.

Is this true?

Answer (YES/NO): NO